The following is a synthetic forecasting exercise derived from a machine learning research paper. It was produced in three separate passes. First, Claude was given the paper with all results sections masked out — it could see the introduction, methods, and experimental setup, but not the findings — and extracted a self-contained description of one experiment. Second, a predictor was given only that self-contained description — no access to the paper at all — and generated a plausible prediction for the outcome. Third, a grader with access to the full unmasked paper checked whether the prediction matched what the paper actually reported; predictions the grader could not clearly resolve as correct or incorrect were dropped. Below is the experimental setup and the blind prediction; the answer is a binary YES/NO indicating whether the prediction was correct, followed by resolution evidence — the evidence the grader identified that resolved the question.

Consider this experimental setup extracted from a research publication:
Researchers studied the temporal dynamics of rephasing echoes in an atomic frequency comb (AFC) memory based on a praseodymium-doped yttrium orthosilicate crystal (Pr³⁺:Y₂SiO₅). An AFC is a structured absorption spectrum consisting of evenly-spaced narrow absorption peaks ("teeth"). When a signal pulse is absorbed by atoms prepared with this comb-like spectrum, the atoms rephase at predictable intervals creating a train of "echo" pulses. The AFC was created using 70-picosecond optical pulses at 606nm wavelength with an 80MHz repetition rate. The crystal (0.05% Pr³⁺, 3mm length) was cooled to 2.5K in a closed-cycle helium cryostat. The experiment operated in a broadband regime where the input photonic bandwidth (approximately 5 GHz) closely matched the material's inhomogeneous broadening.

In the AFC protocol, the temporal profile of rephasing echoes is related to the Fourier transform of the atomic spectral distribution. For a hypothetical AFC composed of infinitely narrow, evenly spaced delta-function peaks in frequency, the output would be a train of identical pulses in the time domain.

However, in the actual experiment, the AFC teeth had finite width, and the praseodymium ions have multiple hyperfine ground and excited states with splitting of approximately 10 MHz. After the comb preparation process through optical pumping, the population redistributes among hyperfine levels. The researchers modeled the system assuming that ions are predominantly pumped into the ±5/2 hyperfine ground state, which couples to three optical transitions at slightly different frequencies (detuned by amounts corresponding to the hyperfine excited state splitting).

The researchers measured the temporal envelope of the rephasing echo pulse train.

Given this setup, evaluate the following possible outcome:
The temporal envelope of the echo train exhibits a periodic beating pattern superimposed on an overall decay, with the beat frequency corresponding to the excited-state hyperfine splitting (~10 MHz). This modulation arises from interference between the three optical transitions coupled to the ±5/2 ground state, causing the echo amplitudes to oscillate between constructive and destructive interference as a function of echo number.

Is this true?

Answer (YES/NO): YES